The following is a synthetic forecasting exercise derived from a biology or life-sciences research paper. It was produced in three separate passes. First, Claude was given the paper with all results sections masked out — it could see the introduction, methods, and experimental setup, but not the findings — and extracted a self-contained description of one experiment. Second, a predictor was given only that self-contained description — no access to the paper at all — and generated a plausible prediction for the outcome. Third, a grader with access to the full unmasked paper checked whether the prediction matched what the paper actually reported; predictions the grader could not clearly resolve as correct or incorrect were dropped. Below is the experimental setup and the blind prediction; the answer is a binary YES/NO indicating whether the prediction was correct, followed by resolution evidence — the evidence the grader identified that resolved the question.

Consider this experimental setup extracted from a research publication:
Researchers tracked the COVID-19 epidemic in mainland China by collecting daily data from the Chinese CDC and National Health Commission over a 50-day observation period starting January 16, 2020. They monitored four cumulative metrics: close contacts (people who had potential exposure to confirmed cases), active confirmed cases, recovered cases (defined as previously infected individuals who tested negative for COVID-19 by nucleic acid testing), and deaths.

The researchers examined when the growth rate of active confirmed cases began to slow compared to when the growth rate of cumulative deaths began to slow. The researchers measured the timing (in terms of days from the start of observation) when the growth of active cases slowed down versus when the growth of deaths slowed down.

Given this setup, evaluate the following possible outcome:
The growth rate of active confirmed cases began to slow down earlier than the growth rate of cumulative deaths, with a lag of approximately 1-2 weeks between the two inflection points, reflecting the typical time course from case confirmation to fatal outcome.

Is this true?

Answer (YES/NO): YES